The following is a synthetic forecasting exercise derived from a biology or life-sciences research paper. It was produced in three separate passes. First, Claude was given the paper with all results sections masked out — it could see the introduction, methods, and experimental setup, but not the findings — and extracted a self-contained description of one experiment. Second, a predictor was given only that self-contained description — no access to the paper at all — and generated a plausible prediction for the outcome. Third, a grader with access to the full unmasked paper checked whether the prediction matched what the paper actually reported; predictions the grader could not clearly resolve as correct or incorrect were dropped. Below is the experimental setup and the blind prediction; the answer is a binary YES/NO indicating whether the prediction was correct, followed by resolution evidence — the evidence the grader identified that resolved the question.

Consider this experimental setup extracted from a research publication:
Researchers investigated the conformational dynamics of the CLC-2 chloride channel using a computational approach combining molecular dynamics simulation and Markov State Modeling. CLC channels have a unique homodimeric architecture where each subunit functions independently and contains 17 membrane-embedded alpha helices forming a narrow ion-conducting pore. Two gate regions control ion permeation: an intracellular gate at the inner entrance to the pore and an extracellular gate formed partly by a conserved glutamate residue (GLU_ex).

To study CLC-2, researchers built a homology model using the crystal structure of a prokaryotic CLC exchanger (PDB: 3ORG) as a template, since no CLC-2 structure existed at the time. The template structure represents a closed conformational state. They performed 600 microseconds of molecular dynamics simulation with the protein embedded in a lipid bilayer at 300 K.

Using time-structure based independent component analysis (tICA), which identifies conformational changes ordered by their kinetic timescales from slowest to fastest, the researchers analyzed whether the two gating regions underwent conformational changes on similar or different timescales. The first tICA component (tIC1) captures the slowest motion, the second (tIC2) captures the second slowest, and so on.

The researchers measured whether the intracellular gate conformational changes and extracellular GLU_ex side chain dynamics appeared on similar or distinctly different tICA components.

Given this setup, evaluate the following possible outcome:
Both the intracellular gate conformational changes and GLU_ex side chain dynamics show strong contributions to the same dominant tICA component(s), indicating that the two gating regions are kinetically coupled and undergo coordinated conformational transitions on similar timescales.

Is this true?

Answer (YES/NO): NO